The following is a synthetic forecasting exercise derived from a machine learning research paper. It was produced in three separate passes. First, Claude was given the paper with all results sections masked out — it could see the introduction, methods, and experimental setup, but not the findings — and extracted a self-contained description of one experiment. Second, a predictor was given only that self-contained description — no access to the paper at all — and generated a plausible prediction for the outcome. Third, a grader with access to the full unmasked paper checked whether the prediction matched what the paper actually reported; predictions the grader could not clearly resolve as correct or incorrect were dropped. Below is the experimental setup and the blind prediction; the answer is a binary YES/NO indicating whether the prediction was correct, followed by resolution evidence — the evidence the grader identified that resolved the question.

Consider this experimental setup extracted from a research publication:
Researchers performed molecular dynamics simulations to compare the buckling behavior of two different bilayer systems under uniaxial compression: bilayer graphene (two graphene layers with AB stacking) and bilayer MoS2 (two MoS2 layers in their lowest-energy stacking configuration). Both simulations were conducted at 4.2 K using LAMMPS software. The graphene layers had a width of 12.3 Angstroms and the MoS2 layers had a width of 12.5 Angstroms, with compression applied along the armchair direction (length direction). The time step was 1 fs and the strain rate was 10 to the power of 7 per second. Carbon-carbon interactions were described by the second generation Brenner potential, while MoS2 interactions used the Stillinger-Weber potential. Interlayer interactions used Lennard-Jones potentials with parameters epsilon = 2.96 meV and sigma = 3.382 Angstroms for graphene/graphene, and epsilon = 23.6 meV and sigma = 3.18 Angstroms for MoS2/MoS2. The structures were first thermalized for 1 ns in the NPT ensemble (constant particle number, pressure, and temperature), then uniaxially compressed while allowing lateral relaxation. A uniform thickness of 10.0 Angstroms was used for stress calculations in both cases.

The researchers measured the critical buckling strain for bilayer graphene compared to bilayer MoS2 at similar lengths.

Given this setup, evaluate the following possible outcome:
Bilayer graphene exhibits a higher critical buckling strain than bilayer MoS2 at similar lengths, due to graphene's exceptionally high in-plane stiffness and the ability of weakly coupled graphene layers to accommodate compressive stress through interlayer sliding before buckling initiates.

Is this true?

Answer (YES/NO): NO